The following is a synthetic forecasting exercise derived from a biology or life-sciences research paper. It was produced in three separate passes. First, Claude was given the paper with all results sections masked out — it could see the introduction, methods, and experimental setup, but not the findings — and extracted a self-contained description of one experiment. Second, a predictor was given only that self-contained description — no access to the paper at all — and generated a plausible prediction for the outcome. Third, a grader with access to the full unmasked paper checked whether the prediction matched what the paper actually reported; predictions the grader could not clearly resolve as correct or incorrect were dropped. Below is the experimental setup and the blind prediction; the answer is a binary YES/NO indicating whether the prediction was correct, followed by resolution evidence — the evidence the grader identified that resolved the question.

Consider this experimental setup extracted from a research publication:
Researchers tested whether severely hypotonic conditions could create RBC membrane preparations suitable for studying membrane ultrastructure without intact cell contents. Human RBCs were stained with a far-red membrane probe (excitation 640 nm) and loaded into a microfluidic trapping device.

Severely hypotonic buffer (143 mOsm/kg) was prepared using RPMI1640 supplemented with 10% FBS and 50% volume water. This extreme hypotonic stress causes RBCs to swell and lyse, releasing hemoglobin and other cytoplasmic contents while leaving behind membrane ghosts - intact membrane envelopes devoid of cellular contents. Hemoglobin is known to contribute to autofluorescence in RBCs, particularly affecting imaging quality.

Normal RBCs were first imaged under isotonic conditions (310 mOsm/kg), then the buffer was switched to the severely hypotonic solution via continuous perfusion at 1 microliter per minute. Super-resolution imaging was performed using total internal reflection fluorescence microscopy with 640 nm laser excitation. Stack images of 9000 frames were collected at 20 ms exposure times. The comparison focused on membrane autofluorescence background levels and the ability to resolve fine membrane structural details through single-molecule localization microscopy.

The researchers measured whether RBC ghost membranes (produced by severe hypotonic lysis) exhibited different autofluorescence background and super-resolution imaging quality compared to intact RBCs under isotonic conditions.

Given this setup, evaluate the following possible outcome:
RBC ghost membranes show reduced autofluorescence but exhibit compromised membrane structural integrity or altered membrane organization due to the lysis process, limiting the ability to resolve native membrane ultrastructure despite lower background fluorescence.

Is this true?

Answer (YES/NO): NO